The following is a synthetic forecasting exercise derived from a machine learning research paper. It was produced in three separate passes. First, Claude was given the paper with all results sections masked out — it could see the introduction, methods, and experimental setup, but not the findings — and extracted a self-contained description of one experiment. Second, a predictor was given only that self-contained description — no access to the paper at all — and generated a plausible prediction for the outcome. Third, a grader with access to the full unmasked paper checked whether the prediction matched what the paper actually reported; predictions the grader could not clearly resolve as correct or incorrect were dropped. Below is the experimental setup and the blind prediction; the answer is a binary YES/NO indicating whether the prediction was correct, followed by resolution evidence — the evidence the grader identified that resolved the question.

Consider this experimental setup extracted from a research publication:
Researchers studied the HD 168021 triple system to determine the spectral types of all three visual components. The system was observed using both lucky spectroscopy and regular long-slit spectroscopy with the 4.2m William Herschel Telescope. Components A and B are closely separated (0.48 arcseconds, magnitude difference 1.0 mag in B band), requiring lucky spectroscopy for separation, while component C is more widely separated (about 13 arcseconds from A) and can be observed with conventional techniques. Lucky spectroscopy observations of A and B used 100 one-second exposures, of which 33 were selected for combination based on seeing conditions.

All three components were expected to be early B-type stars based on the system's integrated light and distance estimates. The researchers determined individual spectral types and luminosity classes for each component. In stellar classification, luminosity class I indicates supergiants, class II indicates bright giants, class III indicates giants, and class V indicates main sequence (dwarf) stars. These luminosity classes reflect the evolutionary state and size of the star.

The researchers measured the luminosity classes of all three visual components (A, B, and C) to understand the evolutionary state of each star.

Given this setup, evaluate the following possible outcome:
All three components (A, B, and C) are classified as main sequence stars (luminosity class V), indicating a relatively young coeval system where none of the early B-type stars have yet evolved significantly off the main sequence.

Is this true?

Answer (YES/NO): NO